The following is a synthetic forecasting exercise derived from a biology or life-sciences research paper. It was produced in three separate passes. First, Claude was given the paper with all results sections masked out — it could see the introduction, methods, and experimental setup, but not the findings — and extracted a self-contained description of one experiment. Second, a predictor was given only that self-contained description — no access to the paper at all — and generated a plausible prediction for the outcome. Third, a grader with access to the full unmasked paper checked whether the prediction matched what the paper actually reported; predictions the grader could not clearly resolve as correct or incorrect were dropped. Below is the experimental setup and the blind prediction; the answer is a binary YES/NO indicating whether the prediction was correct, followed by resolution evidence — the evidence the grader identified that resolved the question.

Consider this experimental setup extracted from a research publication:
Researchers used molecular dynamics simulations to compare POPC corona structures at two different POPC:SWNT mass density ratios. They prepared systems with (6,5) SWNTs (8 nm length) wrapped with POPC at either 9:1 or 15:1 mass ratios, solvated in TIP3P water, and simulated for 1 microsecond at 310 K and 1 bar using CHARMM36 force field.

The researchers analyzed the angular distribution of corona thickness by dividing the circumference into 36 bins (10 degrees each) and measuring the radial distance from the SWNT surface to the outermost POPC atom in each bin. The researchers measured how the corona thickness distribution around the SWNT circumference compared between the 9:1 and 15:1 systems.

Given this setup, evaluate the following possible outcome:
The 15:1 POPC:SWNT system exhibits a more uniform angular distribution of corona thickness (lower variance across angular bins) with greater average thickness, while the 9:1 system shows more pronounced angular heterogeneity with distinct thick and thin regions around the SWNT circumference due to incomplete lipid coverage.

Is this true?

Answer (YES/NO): NO